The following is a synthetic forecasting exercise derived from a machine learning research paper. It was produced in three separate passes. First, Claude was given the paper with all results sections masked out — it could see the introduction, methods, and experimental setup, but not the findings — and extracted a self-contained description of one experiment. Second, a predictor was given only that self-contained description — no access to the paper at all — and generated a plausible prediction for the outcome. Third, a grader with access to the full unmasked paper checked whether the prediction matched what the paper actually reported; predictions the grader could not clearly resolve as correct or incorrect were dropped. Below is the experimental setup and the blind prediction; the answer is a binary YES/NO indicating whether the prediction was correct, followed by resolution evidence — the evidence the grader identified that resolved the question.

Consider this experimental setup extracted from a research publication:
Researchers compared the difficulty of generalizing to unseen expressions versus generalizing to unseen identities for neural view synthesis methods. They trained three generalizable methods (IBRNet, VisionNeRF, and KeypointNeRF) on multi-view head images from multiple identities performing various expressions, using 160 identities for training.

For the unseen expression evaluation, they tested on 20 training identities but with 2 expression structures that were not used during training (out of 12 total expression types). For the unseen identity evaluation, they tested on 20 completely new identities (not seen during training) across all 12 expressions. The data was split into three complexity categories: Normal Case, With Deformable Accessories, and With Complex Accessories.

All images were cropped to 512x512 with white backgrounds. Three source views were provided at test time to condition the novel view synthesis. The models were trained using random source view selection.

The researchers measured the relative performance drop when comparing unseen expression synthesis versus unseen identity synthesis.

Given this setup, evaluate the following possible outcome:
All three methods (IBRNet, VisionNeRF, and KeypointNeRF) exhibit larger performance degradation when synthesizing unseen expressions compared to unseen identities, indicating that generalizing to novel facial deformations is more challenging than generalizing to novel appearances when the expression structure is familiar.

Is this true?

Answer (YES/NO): NO